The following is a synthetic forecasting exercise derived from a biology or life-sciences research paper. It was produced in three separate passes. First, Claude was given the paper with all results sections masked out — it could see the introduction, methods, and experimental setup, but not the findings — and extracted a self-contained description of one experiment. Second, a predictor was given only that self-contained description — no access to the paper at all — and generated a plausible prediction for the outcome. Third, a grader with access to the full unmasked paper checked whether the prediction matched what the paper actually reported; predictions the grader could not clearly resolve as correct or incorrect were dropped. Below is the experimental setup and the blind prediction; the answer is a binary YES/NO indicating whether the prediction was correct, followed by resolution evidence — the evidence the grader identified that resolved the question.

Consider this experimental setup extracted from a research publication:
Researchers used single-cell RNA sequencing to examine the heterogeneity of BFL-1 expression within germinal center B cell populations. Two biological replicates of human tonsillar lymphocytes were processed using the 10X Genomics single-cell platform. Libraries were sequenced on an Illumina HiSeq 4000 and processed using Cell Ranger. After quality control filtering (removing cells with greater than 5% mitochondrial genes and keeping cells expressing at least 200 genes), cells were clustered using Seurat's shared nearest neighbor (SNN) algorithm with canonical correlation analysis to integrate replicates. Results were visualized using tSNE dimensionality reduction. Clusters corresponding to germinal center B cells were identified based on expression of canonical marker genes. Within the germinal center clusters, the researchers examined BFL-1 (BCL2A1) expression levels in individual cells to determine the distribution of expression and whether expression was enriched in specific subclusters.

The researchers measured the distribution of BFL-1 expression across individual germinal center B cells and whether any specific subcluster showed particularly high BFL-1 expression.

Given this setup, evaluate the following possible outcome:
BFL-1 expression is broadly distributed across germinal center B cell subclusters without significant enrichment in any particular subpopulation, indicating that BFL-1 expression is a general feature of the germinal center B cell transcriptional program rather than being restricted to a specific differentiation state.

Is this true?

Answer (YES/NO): NO